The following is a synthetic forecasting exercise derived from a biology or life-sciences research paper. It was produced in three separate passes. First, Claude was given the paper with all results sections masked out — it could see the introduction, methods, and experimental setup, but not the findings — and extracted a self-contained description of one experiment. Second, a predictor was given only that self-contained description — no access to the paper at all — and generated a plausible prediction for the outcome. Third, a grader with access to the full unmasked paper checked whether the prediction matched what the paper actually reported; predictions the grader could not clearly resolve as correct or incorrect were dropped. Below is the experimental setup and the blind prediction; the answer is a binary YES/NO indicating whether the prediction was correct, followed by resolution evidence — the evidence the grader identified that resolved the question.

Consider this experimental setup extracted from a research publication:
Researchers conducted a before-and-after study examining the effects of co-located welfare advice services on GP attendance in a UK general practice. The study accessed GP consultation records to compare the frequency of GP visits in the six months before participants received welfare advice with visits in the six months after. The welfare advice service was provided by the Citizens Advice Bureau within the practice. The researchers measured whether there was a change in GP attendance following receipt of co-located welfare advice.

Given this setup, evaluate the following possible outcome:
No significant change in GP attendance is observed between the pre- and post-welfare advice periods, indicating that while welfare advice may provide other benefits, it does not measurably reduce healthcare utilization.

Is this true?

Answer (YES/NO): NO